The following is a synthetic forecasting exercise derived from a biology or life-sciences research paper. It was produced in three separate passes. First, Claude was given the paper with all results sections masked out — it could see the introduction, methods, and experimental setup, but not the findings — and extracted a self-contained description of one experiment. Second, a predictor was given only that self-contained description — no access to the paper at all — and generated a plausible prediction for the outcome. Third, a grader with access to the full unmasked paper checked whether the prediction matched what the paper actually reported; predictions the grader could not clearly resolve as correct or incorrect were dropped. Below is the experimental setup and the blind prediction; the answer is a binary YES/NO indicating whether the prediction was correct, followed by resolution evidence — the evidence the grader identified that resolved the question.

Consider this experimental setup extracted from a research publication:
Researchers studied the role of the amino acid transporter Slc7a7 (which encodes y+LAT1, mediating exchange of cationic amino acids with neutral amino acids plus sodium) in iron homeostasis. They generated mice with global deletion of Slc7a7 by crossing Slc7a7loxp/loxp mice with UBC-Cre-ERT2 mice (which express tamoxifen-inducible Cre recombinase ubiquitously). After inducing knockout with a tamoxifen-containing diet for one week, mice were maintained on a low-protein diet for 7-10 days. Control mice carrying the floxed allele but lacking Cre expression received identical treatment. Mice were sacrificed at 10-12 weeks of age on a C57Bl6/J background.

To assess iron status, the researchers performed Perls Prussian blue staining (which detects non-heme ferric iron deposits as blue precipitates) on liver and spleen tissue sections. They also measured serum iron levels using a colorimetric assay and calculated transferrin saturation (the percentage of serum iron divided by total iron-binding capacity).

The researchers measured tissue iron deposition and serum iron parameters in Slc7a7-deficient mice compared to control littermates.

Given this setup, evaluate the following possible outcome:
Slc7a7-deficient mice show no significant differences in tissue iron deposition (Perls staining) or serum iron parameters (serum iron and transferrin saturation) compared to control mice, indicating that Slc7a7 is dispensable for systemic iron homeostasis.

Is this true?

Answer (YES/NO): NO